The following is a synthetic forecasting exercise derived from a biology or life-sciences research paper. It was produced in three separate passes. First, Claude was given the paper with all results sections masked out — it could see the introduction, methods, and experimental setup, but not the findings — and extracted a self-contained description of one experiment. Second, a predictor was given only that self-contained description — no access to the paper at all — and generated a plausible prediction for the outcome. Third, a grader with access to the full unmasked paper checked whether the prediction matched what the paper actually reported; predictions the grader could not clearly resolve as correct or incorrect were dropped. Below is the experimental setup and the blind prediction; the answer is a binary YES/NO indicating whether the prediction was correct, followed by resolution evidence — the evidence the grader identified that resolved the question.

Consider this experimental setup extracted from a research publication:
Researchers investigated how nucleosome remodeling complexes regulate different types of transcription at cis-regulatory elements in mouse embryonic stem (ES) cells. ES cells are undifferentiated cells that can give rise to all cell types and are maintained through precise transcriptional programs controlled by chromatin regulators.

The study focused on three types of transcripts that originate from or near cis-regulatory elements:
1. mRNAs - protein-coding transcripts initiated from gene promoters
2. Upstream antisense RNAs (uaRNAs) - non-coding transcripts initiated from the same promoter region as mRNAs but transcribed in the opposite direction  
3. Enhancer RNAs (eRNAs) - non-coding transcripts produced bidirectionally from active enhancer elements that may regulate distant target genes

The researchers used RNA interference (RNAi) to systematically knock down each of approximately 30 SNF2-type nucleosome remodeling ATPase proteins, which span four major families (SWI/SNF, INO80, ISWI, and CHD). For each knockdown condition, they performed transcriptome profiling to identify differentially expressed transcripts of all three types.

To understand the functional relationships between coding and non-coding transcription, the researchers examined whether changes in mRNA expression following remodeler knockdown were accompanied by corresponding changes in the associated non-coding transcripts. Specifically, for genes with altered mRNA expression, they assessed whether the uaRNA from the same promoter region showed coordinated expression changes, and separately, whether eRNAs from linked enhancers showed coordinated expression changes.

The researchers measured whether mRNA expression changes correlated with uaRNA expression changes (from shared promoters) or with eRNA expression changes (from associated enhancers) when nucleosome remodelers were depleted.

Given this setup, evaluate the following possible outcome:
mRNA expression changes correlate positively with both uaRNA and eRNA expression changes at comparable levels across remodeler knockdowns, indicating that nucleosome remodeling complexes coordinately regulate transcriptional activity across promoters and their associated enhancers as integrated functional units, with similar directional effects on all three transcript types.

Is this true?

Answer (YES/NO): NO